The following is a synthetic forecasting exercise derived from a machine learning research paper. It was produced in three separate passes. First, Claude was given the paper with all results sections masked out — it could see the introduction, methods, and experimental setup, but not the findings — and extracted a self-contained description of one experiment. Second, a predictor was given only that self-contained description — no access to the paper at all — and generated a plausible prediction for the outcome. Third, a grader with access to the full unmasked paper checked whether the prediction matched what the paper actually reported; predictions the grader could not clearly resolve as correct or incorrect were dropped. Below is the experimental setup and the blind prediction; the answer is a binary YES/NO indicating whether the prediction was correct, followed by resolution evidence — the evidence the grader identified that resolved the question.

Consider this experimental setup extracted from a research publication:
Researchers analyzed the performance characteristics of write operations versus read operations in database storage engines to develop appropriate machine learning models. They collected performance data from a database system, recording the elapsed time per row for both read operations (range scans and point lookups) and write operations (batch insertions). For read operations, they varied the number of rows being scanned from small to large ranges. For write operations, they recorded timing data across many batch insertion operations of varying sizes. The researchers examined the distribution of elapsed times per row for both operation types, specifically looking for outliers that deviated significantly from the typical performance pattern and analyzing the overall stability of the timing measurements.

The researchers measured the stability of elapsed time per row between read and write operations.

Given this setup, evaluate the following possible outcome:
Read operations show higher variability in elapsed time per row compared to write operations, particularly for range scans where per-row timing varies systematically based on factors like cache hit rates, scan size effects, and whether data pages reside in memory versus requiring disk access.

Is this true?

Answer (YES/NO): YES